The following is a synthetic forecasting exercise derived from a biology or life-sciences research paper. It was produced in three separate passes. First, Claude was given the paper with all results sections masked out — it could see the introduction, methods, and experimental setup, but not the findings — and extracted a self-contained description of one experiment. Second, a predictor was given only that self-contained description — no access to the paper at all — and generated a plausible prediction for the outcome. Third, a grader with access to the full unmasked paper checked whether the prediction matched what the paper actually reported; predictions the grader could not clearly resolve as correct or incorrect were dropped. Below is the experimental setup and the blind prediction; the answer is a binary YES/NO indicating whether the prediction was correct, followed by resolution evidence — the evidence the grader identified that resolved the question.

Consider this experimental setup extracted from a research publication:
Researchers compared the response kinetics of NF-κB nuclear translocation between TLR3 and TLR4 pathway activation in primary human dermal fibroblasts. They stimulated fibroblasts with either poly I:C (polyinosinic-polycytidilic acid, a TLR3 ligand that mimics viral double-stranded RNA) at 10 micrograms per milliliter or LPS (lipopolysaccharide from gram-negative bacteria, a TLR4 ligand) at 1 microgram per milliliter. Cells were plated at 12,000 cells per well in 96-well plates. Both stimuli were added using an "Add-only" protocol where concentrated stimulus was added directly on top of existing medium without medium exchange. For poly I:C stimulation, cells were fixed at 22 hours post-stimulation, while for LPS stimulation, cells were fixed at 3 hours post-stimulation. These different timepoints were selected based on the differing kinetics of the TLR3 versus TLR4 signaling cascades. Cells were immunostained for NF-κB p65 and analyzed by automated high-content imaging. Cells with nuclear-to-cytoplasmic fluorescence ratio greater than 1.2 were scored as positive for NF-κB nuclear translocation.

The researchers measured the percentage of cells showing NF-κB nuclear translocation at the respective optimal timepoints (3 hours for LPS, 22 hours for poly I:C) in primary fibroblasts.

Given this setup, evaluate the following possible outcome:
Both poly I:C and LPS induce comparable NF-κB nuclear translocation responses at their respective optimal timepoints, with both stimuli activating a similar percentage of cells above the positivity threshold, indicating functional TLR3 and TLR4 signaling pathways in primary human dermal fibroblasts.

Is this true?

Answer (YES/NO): NO